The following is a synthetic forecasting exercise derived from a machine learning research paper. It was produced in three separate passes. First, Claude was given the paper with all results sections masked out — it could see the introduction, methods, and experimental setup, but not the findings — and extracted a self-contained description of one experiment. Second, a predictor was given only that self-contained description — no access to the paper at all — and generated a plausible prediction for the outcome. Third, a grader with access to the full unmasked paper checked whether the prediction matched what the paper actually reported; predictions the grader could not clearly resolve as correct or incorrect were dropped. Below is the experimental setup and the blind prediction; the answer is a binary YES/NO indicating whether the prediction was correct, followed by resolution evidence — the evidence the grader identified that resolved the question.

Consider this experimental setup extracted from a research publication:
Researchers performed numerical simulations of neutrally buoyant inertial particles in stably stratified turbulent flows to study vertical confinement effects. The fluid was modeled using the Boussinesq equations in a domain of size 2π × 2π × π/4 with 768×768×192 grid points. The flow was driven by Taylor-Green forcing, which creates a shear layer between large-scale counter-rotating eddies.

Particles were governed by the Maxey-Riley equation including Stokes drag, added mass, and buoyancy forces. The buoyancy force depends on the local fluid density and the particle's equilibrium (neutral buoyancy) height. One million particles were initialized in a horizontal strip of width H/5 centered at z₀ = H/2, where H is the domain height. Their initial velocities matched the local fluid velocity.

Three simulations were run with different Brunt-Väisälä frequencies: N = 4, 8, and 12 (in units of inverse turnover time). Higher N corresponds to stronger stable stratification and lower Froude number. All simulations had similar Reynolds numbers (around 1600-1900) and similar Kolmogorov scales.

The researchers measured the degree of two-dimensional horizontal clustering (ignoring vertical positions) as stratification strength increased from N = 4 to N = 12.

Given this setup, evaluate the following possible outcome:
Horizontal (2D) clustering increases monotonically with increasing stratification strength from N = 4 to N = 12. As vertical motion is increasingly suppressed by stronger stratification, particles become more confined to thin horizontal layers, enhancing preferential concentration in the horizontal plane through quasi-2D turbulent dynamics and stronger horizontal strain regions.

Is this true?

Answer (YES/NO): NO